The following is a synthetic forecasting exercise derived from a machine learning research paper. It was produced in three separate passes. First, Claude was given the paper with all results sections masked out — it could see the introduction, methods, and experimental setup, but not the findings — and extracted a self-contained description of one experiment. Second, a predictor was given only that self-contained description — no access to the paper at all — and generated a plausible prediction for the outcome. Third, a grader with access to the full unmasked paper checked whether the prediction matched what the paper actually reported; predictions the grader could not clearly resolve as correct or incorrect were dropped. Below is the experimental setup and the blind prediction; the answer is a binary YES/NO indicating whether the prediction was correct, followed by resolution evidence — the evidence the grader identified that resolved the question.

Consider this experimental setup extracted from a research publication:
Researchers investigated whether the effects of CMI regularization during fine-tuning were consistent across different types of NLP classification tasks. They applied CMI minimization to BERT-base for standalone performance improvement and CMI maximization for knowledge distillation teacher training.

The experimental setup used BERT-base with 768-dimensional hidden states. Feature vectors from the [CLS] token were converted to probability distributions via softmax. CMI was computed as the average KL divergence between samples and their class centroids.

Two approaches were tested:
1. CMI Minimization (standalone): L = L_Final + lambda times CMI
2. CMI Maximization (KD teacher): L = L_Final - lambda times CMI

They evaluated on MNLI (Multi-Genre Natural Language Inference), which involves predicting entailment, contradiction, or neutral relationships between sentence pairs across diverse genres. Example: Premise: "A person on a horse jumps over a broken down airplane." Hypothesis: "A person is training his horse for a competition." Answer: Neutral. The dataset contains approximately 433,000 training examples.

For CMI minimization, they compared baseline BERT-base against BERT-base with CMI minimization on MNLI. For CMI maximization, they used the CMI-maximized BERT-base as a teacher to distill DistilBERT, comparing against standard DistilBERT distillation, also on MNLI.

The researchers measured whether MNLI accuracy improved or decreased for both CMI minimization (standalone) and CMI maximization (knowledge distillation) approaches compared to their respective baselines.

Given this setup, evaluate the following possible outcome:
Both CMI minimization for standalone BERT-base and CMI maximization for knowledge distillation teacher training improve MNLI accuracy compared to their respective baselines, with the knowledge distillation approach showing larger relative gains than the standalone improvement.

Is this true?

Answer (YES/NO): NO